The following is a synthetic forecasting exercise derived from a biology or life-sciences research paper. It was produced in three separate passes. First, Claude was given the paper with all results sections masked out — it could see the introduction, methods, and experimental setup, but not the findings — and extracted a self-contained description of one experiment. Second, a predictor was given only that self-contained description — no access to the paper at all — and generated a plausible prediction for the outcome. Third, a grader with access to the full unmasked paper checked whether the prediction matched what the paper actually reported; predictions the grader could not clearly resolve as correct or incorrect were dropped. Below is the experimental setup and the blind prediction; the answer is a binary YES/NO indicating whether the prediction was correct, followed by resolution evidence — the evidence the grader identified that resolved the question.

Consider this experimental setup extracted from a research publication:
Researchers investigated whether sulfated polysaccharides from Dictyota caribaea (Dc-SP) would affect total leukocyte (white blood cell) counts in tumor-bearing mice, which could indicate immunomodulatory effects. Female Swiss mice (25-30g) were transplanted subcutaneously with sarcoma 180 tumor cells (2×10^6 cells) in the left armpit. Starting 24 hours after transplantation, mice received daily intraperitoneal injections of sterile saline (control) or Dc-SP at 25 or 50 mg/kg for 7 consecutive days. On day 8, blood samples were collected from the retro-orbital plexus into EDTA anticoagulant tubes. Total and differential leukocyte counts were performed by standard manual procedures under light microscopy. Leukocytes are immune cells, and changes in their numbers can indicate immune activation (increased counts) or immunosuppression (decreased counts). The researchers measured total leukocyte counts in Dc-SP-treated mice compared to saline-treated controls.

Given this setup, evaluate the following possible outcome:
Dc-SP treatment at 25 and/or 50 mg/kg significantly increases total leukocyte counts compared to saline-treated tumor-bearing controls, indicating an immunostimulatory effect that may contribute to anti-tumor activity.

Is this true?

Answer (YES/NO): NO